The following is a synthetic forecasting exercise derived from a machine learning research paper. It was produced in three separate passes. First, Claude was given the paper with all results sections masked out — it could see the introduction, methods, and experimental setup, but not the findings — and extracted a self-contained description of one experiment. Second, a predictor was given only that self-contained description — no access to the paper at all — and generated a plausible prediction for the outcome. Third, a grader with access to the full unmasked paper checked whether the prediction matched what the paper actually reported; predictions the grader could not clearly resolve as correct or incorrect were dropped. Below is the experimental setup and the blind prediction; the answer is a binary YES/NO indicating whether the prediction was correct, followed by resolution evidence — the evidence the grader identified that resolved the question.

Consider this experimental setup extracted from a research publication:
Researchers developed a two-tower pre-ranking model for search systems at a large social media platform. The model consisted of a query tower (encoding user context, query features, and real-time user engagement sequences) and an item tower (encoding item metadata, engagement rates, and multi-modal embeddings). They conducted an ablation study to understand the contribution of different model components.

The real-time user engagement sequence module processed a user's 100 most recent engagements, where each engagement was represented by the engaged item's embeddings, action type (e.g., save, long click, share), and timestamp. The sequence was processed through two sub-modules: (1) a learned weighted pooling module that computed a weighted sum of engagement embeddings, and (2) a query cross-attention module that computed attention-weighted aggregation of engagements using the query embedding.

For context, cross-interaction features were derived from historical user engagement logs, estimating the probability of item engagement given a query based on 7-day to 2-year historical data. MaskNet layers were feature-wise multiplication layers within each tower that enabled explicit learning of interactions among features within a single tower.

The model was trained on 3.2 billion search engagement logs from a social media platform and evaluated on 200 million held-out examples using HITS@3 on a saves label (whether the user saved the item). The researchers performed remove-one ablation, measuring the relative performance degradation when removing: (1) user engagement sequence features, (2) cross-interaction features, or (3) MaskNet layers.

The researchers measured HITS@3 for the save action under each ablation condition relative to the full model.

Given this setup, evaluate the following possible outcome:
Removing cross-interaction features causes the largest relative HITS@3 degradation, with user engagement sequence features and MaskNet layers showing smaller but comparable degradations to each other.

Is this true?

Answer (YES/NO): NO